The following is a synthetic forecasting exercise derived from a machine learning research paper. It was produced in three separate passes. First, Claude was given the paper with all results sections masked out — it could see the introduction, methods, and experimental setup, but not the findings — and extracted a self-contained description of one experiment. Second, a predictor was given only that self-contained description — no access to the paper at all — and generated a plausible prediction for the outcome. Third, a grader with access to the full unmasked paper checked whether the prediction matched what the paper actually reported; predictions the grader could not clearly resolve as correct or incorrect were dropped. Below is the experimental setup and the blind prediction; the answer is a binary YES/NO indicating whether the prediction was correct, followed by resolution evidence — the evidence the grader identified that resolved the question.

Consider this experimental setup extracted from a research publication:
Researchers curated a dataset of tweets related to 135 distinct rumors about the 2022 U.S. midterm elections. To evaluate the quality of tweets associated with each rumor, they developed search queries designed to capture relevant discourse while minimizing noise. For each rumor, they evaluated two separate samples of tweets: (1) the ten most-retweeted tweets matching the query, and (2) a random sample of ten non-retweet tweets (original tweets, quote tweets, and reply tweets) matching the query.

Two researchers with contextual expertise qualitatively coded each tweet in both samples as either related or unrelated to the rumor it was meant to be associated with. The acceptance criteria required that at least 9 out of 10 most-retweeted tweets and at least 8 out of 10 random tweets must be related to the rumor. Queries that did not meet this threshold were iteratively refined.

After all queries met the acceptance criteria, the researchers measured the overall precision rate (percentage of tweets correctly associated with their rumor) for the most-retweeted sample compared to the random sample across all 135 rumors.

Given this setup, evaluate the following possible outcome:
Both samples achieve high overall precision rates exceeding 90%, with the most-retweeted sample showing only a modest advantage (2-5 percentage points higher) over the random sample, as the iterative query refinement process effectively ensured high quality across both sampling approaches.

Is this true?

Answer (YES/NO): YES